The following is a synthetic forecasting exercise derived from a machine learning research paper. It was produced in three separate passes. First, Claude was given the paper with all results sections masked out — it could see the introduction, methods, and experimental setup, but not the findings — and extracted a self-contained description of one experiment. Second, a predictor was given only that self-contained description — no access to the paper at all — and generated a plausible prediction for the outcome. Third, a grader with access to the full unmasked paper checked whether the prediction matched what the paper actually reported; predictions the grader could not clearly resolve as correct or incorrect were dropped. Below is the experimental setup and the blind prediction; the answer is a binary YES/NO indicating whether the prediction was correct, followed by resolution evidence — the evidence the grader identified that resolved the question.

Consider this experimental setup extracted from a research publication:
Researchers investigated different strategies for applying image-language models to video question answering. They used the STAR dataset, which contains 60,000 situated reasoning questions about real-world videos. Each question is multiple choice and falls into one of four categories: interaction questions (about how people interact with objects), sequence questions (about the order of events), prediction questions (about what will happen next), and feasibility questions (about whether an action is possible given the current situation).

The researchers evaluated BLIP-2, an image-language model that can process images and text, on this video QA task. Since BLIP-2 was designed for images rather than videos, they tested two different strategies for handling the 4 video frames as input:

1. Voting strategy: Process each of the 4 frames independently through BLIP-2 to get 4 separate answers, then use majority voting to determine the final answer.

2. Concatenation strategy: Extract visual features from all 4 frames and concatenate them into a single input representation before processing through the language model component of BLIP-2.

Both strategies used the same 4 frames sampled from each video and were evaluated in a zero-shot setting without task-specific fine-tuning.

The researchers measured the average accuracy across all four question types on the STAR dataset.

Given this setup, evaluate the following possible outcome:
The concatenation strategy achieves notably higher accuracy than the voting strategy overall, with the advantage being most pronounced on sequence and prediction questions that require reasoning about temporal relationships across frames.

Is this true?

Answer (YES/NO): NO